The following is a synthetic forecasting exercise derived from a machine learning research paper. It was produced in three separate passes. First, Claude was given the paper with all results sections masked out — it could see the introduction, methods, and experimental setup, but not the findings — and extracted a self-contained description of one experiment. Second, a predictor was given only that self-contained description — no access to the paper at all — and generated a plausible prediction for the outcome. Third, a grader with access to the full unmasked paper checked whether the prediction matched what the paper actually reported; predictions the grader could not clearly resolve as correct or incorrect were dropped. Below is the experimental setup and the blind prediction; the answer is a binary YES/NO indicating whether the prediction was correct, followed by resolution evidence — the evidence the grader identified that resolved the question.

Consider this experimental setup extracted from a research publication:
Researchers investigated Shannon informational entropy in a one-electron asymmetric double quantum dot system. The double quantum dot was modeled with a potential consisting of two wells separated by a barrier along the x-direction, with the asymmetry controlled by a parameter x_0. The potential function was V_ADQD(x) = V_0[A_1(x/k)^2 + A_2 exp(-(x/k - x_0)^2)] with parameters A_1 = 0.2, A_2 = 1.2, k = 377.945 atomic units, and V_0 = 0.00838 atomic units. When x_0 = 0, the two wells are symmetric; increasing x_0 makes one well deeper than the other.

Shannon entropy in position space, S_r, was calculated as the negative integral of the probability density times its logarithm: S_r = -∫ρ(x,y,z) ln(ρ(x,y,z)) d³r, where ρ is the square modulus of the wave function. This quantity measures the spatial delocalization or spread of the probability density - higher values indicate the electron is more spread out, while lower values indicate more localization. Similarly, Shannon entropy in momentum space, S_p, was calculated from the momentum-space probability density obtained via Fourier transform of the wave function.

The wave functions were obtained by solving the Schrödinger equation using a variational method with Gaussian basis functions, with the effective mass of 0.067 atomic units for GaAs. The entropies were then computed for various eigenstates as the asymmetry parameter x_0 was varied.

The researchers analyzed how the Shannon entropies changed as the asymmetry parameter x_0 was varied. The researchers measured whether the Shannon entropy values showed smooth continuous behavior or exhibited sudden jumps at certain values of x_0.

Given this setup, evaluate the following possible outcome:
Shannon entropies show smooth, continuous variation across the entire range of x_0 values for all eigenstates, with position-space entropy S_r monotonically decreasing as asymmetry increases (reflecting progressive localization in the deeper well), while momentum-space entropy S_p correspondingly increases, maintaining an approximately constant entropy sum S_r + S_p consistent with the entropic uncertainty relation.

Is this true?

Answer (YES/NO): NO